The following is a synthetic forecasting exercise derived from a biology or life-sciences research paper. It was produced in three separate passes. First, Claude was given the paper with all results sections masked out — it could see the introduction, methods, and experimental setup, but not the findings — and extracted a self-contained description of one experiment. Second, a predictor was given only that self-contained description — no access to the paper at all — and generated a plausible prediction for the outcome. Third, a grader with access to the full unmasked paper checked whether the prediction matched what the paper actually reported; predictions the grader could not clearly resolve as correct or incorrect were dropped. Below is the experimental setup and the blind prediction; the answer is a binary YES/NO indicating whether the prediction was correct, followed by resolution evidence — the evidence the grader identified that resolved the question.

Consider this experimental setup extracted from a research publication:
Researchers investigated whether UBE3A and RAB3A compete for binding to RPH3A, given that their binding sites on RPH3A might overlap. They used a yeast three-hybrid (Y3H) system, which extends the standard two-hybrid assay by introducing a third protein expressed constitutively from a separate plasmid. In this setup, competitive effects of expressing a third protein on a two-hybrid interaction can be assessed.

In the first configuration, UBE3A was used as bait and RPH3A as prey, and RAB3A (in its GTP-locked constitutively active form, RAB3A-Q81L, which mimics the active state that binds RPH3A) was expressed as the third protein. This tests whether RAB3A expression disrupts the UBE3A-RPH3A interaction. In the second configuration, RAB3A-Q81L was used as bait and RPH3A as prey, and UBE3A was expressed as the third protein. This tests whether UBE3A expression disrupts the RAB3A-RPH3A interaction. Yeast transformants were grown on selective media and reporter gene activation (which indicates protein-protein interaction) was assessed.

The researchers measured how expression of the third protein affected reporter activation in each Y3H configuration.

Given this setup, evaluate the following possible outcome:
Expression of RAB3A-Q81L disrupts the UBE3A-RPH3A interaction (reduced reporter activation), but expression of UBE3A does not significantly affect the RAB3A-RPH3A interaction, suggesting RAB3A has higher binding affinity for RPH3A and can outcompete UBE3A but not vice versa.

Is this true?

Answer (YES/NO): YES